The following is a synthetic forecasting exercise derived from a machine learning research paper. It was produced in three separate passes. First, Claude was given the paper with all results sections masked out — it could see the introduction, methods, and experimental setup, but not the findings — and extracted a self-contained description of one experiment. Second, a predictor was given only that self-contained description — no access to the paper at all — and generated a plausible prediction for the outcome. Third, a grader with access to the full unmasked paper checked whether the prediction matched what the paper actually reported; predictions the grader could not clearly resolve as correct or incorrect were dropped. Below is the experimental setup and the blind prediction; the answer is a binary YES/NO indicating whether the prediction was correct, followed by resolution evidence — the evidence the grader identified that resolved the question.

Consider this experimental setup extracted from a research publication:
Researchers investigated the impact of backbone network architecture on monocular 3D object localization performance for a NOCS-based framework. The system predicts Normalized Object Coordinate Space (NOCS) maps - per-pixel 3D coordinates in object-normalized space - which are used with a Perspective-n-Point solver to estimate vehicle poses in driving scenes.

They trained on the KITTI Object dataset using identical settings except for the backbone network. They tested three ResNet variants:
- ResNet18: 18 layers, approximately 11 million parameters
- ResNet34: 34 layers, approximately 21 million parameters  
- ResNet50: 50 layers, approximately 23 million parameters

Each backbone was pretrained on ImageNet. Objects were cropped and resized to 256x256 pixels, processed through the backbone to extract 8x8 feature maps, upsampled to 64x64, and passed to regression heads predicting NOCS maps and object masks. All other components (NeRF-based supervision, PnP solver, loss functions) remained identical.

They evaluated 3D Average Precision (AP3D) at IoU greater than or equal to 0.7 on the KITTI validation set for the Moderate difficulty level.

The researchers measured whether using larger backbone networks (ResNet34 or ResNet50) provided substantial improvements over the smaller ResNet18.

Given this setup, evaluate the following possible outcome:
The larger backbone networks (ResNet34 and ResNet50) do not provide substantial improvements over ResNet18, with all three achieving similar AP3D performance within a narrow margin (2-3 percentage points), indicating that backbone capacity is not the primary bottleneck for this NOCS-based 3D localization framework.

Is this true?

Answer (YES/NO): YES